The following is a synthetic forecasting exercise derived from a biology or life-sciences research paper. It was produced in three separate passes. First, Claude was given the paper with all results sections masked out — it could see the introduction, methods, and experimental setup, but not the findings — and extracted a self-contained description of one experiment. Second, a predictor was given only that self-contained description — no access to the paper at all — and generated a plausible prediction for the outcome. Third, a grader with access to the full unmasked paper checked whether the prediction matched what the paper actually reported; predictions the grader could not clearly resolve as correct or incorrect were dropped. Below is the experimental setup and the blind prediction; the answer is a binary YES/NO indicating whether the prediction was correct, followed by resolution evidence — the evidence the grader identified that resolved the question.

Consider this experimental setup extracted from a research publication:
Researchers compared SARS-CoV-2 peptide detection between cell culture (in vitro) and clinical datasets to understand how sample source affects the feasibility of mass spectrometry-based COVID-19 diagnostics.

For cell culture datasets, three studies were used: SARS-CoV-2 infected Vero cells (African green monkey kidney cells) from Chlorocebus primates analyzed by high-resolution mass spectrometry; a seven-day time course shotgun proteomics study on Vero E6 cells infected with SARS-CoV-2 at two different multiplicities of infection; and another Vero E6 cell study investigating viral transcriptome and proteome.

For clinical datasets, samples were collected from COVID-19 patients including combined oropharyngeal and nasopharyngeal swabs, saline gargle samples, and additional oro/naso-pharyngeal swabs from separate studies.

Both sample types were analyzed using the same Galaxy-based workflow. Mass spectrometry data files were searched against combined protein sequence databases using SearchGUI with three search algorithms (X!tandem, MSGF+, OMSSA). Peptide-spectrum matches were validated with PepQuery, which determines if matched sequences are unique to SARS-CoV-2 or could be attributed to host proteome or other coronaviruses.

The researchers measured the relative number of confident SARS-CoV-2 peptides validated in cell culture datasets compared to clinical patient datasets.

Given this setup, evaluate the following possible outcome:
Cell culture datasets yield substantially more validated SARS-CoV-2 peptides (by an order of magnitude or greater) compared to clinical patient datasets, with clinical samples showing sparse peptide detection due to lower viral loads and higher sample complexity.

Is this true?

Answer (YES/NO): NO